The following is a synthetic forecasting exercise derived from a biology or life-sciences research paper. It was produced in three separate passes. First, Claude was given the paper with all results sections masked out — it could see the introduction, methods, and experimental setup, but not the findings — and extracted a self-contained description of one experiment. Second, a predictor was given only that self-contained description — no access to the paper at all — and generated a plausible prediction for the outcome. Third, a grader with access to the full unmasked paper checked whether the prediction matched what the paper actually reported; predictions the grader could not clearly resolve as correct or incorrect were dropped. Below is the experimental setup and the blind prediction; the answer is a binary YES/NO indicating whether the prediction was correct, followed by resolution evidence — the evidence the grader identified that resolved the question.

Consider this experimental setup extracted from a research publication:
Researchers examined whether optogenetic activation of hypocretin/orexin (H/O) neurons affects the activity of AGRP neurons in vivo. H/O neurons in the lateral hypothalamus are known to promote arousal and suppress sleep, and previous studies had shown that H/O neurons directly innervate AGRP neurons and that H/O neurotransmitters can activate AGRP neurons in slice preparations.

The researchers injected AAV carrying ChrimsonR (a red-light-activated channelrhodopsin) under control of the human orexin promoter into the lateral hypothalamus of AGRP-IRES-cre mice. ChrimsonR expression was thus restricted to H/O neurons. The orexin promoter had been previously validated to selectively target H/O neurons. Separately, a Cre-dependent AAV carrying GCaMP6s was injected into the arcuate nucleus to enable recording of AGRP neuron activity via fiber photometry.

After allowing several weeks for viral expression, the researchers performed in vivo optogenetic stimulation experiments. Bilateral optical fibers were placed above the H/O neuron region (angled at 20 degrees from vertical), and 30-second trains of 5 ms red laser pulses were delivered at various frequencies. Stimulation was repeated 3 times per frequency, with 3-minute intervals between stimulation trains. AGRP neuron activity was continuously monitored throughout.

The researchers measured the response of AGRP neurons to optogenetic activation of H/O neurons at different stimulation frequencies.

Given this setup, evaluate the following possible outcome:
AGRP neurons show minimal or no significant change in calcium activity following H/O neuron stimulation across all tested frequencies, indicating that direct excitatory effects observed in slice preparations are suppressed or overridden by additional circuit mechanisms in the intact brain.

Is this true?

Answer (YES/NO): NO